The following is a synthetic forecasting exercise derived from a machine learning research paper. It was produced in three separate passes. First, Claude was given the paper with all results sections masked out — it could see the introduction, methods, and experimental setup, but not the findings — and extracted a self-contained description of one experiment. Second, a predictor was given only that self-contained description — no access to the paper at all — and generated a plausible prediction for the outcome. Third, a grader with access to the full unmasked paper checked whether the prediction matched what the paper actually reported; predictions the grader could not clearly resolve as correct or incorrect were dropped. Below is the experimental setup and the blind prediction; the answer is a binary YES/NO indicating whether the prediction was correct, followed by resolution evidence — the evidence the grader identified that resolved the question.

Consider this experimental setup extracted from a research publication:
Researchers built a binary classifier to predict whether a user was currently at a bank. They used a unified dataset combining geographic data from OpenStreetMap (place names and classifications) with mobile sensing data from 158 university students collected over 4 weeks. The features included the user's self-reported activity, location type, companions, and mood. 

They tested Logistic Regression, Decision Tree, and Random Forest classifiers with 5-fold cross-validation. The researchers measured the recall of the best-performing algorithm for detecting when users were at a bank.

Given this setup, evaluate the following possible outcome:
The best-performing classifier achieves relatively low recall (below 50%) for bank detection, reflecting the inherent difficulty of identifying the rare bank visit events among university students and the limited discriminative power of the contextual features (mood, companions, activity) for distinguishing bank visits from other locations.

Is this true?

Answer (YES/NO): NO